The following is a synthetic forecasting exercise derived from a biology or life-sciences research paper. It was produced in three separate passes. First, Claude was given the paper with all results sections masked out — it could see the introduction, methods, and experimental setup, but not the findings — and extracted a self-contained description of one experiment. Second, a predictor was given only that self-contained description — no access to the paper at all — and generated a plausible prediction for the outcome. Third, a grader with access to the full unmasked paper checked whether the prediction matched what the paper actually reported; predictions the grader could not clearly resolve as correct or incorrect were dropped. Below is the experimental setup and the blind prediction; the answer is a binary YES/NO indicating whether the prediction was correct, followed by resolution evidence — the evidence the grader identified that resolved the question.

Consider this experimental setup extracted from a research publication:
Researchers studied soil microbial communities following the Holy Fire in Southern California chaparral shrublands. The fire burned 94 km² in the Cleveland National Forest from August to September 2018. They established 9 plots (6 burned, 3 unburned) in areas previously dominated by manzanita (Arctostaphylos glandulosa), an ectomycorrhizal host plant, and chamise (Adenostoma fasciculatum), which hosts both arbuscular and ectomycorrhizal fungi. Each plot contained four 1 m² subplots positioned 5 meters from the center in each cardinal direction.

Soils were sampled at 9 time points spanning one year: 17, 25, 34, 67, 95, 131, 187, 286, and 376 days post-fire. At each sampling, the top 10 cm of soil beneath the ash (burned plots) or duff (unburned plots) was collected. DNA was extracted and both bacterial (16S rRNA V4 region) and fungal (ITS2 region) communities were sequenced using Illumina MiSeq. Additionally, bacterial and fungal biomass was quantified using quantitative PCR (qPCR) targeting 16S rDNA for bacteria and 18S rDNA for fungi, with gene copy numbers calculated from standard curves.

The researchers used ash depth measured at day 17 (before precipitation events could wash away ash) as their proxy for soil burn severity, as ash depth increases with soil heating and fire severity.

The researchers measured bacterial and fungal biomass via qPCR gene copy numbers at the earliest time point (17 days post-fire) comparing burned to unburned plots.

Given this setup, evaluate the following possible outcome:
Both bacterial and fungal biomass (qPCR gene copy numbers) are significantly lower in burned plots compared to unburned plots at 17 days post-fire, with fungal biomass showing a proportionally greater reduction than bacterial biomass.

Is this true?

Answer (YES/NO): YES